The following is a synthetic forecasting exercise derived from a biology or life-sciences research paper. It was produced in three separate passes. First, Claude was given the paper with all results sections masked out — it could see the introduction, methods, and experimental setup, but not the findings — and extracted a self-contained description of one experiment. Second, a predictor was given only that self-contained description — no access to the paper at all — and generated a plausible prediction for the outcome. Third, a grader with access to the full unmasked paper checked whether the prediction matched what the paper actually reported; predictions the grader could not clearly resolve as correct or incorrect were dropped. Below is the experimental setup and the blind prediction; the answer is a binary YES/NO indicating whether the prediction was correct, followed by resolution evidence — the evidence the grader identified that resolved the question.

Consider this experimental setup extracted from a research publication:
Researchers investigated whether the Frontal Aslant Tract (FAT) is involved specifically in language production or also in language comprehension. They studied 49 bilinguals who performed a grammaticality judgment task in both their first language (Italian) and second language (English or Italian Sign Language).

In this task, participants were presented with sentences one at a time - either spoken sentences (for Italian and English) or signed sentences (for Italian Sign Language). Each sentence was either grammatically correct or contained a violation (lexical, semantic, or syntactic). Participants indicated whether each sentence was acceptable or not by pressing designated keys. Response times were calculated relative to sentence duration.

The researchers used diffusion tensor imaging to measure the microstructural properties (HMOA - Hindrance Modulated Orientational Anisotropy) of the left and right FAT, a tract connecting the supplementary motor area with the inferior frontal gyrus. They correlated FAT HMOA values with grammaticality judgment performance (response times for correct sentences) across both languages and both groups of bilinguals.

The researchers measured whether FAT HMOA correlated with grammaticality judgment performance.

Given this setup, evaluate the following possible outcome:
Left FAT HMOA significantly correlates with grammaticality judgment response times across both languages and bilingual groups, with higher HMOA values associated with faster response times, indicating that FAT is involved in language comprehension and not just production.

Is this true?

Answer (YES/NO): NO